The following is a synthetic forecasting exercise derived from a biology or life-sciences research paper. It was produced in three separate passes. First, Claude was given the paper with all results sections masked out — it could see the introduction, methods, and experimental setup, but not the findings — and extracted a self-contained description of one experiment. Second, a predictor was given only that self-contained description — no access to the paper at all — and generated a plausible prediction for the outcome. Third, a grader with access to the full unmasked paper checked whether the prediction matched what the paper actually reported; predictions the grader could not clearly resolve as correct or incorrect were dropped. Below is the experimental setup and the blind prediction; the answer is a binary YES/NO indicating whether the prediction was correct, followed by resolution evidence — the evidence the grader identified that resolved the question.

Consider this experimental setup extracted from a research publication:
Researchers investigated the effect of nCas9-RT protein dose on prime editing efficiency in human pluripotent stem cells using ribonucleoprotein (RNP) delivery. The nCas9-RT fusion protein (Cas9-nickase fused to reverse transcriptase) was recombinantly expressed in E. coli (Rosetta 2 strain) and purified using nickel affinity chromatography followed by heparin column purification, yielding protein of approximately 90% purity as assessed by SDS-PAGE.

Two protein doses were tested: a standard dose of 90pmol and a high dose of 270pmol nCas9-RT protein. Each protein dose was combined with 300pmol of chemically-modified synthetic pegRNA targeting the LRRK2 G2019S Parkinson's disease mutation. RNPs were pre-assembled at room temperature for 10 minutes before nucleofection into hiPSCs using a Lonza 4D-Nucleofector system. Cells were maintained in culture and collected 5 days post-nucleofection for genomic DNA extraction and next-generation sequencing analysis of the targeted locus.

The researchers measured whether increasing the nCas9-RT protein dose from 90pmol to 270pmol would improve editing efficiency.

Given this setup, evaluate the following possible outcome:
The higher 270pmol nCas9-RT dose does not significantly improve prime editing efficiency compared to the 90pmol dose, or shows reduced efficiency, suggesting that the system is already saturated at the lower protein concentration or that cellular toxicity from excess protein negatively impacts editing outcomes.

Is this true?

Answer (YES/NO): YES